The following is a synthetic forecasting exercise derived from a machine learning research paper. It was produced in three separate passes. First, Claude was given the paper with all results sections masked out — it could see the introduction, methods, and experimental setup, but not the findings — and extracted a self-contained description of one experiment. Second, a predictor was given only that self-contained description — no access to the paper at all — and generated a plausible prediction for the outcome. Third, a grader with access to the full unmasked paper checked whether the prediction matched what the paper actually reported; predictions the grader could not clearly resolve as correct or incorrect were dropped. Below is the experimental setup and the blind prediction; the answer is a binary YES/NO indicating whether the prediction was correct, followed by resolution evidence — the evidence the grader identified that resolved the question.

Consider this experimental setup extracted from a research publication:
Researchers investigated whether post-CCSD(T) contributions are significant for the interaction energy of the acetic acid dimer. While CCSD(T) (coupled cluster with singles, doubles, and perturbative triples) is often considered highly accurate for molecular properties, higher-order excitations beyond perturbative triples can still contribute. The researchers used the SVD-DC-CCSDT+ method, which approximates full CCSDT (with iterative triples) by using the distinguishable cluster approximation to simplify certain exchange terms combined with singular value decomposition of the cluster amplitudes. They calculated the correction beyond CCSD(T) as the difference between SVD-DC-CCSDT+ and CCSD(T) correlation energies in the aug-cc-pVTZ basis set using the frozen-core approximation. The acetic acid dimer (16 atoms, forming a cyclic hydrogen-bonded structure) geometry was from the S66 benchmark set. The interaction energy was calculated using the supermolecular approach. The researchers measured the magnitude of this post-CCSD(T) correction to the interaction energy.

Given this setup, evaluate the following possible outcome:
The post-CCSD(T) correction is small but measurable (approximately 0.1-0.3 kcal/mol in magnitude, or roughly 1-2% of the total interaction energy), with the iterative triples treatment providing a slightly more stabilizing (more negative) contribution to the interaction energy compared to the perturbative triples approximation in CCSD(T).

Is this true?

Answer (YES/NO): NO